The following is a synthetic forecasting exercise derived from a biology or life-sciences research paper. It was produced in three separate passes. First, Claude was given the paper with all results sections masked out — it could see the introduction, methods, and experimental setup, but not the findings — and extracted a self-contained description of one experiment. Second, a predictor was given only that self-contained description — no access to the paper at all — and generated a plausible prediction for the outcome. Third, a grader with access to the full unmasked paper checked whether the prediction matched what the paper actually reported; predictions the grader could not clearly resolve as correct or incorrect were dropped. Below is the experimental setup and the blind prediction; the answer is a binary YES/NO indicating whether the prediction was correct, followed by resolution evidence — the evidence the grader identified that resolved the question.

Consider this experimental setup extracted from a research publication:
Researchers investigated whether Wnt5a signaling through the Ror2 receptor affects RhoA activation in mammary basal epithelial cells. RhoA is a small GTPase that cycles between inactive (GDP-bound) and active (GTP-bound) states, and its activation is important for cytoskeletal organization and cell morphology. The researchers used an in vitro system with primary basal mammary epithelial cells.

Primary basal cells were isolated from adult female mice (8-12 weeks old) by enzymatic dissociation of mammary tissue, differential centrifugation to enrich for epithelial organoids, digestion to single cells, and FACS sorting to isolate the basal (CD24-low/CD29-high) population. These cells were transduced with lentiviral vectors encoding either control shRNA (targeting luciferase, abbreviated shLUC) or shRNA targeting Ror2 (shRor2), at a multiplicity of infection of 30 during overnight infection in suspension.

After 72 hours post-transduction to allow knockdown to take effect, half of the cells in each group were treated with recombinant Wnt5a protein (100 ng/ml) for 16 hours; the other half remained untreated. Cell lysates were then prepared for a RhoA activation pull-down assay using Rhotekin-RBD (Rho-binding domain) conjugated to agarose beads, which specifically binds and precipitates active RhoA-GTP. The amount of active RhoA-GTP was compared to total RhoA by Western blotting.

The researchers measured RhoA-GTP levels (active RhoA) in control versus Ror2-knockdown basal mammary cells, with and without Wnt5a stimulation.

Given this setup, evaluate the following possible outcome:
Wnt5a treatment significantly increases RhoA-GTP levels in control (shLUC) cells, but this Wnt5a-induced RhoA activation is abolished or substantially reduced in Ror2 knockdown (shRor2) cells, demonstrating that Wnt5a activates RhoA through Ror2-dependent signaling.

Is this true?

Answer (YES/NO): YES